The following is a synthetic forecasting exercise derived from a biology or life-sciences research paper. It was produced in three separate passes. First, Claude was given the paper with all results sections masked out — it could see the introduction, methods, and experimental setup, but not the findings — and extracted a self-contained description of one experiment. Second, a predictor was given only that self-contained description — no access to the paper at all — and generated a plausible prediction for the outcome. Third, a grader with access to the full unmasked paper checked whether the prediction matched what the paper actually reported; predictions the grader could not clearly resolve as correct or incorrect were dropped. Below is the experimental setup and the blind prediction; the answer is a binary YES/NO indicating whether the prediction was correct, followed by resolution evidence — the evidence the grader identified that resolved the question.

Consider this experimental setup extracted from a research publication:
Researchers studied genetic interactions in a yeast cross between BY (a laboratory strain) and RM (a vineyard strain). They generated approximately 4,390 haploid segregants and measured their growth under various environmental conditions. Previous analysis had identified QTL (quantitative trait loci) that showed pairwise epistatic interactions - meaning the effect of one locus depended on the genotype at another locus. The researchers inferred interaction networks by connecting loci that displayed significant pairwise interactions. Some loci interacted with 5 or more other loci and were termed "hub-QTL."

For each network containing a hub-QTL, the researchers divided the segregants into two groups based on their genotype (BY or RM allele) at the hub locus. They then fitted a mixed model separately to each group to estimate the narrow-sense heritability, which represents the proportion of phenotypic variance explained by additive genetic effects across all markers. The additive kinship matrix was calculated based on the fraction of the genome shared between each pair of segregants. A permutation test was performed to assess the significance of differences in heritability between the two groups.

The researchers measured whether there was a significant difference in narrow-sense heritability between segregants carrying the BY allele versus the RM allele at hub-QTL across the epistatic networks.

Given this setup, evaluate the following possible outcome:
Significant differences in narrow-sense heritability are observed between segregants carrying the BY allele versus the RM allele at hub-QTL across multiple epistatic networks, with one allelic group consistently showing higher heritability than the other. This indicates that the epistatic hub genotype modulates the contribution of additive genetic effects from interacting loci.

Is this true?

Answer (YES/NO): NO